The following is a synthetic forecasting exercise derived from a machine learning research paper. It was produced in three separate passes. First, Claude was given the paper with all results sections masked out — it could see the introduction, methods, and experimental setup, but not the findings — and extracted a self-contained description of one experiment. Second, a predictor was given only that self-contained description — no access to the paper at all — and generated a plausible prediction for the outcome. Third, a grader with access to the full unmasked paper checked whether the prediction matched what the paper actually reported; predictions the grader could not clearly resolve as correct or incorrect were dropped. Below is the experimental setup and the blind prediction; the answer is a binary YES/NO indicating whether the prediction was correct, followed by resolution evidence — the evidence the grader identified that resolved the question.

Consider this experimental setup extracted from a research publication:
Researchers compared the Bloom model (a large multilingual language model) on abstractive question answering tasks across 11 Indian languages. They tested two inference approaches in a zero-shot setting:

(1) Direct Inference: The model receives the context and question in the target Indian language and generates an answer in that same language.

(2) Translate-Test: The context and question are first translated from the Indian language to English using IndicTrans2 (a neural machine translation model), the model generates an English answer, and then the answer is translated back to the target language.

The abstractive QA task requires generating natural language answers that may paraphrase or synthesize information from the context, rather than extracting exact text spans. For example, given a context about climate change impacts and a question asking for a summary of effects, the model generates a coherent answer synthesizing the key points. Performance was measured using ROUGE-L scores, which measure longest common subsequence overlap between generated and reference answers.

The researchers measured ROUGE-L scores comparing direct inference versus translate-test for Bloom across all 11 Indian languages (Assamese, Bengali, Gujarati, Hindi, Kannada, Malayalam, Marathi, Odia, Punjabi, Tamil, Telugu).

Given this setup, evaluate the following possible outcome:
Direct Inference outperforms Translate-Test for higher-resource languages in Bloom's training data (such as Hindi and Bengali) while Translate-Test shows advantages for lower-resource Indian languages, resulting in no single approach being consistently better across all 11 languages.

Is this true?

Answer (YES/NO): NO